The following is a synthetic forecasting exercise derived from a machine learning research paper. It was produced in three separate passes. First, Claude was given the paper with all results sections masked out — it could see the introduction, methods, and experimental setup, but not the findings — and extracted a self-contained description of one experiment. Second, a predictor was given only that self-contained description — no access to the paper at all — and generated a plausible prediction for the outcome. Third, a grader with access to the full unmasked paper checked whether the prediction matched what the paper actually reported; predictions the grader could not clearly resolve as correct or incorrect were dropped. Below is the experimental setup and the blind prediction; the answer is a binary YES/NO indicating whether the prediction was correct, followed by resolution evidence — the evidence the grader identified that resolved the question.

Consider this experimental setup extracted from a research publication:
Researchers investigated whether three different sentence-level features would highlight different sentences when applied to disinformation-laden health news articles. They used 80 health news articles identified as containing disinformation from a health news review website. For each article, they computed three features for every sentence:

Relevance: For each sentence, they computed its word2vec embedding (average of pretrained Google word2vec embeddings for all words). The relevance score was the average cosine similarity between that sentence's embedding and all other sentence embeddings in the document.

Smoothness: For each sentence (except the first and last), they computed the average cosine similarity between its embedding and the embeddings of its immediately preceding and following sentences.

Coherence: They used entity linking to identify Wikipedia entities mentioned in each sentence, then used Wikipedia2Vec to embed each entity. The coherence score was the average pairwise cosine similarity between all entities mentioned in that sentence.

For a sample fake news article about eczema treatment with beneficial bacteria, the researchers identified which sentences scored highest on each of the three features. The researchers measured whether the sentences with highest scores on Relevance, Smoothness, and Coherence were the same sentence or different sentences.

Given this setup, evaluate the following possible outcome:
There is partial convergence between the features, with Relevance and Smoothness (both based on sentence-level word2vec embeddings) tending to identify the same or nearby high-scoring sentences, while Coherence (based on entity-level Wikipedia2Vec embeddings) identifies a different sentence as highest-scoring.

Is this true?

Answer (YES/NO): NO